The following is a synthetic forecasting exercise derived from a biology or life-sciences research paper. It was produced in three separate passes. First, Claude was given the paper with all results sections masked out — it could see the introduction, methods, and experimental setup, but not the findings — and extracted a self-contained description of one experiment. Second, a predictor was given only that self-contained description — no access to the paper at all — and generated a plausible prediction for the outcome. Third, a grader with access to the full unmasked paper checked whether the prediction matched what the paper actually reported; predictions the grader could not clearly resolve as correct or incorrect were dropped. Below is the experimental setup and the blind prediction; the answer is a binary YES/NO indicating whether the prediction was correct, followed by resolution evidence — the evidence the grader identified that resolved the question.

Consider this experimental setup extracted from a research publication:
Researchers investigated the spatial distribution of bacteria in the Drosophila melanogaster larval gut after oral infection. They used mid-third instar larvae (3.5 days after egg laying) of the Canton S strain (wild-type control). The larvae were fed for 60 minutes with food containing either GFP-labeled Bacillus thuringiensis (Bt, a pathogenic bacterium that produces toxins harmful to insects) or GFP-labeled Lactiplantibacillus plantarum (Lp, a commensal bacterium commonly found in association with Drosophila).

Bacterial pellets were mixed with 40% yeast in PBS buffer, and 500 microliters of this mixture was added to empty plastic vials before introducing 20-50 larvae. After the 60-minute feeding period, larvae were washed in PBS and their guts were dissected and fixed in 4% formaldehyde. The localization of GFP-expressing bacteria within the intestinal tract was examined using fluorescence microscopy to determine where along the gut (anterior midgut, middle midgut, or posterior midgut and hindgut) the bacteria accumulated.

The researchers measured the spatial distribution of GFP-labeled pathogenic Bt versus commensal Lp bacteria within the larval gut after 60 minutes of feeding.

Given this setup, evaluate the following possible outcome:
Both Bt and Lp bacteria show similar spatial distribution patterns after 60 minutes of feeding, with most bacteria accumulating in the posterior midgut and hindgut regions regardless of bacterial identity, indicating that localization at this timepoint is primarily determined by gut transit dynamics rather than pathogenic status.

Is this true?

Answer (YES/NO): NO